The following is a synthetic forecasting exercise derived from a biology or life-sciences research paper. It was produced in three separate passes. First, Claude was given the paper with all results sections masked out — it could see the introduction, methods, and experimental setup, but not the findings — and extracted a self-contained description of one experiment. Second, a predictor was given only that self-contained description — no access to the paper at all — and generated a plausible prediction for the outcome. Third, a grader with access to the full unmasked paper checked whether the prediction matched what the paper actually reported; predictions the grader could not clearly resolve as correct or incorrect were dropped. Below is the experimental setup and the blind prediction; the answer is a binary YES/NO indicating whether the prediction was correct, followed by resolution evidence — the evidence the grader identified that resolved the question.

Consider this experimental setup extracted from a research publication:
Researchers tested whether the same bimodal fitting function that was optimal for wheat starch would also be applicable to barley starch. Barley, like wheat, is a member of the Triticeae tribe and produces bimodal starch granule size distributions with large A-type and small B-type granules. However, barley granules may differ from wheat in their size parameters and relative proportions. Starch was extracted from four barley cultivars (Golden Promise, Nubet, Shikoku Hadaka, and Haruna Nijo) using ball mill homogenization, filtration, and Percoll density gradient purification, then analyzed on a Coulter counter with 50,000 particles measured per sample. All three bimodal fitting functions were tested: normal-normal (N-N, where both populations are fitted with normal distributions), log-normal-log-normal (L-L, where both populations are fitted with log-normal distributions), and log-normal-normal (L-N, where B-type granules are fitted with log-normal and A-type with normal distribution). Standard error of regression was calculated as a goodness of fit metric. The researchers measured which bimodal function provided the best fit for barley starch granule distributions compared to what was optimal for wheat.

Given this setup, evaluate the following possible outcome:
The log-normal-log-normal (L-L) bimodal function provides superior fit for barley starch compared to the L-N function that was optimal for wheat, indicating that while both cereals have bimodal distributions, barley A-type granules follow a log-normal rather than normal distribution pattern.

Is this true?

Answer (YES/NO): NO